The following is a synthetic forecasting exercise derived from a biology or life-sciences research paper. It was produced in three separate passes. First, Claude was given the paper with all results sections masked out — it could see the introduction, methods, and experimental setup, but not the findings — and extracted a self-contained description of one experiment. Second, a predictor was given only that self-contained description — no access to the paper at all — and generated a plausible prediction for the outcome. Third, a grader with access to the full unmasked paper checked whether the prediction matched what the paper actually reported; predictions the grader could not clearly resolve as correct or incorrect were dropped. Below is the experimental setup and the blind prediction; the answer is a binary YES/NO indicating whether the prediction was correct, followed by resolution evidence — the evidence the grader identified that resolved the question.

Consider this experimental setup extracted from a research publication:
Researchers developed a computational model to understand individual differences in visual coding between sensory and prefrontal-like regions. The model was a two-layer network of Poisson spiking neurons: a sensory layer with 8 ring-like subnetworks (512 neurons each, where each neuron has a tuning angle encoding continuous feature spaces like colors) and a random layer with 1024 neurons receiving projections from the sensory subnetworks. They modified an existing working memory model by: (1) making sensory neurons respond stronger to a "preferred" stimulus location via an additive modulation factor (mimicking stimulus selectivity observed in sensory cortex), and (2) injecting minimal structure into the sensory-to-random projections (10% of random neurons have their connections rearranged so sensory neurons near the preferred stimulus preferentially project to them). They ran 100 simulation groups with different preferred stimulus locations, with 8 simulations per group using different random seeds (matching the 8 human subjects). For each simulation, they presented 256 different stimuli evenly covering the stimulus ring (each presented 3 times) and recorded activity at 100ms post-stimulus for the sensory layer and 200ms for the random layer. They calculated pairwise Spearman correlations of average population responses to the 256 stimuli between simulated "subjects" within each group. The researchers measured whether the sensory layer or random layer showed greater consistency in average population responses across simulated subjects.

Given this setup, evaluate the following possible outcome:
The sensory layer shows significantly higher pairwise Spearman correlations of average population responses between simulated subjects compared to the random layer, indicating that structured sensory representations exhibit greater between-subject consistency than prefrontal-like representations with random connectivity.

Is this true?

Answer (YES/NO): YES